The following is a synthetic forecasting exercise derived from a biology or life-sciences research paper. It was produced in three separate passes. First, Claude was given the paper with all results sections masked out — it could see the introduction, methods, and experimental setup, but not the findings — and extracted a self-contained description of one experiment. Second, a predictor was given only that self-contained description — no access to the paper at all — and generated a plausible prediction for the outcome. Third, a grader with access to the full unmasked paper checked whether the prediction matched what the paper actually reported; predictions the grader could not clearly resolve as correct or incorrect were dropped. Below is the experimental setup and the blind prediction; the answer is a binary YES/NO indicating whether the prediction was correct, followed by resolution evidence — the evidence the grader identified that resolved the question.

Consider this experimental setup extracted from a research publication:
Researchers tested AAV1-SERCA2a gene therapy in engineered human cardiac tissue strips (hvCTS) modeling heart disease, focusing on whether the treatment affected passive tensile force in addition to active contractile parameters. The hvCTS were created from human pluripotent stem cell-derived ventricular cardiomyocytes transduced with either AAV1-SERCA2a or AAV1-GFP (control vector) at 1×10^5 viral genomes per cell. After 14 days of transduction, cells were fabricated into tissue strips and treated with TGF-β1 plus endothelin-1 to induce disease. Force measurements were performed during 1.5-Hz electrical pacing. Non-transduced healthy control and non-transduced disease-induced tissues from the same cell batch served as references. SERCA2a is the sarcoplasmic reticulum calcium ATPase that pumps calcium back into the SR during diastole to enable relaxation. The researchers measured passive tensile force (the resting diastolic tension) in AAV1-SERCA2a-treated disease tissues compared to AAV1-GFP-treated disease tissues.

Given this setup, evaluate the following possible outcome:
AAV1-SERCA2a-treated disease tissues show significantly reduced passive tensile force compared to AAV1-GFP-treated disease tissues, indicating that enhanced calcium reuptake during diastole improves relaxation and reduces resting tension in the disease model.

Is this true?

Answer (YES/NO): NO